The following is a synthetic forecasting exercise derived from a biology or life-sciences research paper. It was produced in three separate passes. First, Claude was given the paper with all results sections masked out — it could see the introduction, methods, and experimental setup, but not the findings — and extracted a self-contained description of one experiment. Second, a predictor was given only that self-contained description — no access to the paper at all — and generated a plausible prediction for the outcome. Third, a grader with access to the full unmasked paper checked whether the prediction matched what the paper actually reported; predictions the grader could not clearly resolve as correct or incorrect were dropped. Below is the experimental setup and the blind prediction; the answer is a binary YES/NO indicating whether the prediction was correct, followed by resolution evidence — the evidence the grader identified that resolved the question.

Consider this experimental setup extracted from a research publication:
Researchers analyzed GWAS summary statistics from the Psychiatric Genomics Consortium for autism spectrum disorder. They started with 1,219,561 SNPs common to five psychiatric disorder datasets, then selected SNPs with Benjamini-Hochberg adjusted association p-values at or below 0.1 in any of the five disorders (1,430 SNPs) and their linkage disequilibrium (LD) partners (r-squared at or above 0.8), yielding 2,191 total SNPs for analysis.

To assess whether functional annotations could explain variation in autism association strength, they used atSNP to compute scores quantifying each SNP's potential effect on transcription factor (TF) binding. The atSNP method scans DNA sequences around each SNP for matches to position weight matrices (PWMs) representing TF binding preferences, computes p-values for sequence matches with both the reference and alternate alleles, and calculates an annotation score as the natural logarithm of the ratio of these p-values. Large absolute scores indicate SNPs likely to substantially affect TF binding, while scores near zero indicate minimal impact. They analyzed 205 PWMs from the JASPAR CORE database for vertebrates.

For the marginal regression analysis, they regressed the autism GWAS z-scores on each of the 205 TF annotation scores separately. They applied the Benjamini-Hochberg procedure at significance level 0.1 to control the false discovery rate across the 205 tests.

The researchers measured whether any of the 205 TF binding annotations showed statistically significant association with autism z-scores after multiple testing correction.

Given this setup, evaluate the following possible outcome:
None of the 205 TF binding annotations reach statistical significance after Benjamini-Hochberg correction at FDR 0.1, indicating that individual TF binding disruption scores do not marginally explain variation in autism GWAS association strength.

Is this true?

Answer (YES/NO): YES